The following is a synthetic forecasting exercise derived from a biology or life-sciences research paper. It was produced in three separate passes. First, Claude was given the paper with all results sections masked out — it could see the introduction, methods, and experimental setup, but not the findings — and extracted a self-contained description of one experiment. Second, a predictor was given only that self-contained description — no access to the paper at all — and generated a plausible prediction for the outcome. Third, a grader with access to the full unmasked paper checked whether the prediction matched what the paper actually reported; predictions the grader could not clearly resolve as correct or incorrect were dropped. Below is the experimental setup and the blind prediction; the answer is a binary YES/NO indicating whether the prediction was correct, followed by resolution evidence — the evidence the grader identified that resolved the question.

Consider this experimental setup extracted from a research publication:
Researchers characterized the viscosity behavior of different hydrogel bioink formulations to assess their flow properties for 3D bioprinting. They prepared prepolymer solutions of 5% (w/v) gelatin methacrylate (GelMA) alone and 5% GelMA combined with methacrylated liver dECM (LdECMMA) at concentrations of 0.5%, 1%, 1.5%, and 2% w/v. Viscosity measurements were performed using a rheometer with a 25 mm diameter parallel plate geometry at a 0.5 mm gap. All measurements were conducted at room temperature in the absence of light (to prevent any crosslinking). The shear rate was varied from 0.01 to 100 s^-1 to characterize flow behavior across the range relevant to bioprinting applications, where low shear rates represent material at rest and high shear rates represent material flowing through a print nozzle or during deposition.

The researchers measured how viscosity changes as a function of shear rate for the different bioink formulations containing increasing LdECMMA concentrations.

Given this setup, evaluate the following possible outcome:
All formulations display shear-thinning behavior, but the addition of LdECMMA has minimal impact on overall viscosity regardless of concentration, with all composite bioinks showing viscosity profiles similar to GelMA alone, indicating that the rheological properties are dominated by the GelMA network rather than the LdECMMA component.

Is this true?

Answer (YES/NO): NO